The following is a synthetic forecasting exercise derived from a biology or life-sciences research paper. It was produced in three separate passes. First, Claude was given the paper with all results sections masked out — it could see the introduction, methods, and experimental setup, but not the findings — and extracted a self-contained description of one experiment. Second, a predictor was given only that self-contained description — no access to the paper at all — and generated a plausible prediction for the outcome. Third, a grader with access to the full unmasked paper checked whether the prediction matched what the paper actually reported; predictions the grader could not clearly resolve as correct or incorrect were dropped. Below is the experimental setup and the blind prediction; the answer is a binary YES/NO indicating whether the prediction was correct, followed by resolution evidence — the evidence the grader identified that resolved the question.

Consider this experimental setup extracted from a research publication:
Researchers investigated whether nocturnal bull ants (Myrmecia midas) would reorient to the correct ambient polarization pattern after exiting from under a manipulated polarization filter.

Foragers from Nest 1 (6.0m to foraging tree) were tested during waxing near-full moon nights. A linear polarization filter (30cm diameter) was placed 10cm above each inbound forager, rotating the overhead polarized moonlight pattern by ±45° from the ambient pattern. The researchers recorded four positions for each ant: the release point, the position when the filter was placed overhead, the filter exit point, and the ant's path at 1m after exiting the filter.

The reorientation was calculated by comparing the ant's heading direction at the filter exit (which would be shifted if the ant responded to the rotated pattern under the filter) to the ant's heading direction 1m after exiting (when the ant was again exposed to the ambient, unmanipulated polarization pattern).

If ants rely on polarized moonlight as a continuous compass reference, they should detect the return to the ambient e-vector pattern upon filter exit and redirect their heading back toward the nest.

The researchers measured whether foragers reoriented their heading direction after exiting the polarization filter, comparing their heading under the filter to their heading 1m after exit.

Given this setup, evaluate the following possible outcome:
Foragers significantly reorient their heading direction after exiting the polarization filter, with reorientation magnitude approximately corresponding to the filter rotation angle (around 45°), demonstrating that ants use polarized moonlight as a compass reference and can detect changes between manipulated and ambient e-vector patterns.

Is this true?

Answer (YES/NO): YES